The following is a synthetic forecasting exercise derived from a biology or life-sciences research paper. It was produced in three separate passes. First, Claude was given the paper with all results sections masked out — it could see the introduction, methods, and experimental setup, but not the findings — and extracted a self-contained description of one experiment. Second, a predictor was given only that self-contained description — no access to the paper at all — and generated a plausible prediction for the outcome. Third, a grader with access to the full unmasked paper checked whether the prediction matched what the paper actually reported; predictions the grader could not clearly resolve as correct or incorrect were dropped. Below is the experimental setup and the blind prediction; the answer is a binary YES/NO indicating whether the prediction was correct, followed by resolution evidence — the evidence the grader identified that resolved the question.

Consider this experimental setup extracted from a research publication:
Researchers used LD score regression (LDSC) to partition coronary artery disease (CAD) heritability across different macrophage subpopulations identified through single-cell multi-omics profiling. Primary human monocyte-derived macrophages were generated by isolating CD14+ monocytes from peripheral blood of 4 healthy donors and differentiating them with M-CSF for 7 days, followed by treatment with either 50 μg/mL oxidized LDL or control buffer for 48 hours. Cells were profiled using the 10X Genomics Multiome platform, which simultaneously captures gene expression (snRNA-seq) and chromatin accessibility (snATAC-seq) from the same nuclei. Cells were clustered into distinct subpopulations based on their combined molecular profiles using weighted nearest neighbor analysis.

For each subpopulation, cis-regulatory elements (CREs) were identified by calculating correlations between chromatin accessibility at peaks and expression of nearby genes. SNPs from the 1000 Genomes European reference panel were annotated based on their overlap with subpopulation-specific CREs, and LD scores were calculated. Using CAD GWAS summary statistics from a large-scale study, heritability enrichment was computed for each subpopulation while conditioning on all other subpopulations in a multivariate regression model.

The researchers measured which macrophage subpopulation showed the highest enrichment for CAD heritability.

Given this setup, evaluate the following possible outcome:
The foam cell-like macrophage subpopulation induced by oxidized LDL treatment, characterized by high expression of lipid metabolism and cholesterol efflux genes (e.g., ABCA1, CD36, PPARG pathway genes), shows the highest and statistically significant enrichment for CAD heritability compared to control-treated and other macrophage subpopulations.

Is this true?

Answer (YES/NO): NO